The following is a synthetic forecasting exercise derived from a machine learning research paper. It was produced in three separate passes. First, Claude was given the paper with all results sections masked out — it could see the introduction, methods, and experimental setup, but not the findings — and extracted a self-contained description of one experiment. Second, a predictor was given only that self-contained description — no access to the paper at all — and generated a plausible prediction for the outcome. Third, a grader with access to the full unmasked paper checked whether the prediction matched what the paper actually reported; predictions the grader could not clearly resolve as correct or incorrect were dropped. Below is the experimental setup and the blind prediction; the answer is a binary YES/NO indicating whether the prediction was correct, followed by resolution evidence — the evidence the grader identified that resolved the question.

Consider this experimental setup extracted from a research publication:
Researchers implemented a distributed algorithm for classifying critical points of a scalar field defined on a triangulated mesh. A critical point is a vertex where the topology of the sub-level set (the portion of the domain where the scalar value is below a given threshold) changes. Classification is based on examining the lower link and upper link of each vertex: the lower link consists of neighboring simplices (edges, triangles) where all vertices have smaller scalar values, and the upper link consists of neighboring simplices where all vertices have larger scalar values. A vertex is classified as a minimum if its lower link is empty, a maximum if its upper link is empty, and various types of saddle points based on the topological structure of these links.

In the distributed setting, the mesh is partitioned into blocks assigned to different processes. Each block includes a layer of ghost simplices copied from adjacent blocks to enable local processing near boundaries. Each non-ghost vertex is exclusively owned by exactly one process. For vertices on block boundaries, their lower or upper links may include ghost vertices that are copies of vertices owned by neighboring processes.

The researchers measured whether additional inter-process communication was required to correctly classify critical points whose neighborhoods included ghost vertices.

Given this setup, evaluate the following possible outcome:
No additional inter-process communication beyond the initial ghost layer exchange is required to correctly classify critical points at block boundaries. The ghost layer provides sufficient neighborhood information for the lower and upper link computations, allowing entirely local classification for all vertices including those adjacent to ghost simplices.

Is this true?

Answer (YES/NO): YES